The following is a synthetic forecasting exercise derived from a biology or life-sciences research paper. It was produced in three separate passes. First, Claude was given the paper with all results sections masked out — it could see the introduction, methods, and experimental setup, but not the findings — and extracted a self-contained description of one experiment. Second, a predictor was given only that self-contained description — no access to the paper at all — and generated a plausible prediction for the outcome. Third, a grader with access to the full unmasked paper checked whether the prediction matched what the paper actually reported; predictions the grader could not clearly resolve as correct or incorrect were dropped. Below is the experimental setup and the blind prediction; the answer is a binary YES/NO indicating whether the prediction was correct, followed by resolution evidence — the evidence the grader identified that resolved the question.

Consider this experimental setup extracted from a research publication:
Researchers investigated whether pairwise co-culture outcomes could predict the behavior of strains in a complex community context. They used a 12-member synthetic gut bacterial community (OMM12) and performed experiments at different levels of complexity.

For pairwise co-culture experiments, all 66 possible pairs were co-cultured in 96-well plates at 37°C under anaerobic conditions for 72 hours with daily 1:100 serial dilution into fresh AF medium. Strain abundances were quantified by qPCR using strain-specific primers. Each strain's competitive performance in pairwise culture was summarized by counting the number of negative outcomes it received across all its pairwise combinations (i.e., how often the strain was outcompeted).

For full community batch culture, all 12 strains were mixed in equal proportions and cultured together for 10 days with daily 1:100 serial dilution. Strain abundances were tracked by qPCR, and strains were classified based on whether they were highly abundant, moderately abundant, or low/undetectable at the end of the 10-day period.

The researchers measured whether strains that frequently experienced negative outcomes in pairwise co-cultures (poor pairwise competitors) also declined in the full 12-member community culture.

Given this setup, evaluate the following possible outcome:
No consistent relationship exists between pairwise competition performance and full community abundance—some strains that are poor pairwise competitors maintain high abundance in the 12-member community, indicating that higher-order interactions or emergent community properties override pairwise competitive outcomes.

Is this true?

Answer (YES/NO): NO